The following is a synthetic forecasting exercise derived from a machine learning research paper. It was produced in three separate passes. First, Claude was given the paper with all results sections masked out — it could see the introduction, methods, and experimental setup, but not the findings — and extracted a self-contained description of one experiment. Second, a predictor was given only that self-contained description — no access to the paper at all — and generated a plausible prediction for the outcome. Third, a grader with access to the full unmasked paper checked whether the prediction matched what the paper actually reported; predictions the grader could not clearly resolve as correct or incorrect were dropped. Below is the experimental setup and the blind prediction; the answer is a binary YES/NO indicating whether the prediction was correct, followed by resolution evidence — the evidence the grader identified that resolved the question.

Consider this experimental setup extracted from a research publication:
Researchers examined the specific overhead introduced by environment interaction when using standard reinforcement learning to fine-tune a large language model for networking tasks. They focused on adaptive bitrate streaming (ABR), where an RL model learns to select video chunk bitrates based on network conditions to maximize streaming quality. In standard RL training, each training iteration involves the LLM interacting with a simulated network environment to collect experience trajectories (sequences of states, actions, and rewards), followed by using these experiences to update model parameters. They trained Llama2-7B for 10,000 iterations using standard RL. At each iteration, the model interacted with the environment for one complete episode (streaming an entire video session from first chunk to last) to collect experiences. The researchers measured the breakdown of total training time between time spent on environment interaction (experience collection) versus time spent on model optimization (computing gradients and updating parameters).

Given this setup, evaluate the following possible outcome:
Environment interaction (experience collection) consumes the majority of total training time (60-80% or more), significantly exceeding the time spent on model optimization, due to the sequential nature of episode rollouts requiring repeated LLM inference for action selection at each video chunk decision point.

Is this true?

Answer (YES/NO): NO